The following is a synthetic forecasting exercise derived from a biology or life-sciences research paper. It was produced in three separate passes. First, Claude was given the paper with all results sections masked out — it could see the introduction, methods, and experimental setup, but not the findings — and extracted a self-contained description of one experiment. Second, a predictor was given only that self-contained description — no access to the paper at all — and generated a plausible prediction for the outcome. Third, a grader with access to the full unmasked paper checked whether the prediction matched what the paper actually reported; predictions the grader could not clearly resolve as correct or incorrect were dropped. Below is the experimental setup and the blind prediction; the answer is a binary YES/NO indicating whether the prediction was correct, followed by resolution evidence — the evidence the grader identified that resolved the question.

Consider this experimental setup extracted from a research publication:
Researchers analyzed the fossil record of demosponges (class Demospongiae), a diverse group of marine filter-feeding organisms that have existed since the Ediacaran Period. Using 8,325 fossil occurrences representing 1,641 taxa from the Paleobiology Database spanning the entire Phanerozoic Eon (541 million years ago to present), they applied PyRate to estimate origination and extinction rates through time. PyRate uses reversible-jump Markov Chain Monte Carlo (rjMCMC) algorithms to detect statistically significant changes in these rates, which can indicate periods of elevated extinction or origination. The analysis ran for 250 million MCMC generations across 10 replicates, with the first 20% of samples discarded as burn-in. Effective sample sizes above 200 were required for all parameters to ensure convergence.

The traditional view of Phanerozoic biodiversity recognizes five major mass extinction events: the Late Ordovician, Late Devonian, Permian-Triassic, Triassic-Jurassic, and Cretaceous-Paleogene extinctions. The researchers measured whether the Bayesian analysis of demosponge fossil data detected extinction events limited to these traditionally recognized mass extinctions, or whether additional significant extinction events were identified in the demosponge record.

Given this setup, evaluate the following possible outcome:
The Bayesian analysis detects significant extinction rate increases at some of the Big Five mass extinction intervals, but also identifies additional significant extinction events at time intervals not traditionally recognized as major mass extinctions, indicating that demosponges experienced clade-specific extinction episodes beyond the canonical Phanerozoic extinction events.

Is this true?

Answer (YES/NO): YES